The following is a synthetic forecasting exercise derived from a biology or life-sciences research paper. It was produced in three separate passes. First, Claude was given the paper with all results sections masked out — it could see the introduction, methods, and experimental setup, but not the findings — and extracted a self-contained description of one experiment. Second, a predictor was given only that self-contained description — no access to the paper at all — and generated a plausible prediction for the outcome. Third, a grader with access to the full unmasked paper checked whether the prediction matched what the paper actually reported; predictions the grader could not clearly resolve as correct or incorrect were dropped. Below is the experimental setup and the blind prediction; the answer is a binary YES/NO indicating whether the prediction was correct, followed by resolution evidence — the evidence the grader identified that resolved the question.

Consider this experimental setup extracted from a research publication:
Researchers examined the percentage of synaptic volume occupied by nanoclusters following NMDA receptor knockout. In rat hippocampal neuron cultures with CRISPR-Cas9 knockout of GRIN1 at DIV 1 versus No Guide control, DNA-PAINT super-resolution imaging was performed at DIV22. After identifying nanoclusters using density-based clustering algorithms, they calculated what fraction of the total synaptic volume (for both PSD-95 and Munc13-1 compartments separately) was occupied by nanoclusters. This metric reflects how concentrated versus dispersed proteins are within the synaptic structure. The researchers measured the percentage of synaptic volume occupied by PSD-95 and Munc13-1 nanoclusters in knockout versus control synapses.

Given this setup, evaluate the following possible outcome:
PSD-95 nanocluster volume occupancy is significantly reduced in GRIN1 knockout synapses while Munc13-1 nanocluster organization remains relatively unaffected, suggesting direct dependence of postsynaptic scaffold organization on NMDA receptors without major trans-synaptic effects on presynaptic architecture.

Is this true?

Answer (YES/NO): NO